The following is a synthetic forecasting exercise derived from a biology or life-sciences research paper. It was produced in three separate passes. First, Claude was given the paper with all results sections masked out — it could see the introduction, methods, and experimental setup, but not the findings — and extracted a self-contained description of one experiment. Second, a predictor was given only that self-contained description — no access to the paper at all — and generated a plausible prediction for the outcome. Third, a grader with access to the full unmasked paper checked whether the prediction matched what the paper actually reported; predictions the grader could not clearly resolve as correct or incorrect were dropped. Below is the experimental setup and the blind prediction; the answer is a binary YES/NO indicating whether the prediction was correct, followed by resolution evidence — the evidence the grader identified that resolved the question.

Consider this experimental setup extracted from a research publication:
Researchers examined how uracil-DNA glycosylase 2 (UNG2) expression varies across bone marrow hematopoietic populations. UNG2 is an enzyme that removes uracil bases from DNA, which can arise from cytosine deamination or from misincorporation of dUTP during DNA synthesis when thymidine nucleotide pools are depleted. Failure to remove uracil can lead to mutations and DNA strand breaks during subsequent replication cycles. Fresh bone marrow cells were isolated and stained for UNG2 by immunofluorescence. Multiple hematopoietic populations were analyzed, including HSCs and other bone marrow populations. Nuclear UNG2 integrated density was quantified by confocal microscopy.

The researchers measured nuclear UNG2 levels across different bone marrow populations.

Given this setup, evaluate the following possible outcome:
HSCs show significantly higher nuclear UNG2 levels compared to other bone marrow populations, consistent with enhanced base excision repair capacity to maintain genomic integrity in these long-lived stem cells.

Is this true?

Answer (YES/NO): NO